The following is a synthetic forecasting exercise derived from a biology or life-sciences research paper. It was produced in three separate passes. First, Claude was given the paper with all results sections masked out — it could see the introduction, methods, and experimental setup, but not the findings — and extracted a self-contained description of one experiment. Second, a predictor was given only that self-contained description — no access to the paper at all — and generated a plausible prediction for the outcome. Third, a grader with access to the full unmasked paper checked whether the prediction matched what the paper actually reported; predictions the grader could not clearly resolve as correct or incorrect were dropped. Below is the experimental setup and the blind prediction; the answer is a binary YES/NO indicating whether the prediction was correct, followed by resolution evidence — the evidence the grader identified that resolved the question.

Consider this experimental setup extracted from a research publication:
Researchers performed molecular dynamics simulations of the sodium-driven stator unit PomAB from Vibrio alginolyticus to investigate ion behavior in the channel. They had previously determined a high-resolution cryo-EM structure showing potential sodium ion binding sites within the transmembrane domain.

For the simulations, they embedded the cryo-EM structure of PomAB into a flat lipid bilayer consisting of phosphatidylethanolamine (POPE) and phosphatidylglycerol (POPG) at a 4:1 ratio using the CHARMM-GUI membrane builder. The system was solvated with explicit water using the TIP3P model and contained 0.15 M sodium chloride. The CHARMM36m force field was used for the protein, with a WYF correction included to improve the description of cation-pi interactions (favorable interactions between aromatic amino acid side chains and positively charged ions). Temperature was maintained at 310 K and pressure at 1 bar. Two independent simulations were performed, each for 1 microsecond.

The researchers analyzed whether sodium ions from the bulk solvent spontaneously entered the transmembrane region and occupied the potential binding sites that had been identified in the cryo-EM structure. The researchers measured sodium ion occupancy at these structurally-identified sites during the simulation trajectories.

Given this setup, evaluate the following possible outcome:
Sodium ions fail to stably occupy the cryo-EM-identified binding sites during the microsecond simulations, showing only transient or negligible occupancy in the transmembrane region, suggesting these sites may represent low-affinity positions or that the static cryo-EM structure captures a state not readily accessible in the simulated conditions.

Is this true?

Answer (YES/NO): NO